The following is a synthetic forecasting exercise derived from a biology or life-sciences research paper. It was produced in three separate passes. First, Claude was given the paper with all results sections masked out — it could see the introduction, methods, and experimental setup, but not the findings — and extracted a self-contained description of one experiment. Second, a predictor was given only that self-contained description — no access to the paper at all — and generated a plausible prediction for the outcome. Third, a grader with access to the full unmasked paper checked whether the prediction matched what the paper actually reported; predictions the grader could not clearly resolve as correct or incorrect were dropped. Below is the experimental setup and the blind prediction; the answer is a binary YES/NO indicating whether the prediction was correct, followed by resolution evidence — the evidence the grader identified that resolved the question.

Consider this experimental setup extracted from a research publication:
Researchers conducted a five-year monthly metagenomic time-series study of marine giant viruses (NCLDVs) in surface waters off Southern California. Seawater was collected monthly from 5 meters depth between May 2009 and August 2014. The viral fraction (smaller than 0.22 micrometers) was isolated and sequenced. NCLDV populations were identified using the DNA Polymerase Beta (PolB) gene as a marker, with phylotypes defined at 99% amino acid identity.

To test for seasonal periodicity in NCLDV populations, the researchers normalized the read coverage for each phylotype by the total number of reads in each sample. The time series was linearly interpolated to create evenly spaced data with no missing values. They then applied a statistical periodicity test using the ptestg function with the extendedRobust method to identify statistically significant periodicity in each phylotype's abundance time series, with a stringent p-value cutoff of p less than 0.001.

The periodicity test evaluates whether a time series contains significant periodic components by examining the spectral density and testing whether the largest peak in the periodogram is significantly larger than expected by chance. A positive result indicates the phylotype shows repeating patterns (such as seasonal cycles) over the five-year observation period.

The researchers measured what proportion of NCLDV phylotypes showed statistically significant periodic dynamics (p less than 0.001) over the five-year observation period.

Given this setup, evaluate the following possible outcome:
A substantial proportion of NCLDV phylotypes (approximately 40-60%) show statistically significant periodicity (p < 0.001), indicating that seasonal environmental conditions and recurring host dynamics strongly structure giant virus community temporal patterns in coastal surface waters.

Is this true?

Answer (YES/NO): NO